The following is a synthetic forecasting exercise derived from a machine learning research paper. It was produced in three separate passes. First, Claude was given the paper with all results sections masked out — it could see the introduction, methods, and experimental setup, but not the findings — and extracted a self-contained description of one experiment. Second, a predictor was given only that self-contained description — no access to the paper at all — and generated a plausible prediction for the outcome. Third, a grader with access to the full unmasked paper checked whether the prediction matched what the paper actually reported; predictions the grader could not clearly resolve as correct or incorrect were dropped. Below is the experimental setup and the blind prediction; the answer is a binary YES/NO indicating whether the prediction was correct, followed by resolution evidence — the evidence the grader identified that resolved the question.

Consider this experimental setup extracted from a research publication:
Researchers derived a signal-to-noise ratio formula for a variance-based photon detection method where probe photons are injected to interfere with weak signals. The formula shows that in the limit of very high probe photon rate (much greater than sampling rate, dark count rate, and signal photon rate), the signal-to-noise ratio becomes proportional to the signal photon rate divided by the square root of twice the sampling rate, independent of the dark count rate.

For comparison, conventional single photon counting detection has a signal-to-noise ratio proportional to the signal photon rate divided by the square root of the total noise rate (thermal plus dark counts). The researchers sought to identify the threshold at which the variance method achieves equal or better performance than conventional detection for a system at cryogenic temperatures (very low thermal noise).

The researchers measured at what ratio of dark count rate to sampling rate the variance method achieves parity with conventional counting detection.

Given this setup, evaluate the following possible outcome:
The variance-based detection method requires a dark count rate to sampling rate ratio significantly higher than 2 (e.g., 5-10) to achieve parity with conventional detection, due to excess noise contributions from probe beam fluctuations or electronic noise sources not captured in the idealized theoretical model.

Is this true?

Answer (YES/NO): NO